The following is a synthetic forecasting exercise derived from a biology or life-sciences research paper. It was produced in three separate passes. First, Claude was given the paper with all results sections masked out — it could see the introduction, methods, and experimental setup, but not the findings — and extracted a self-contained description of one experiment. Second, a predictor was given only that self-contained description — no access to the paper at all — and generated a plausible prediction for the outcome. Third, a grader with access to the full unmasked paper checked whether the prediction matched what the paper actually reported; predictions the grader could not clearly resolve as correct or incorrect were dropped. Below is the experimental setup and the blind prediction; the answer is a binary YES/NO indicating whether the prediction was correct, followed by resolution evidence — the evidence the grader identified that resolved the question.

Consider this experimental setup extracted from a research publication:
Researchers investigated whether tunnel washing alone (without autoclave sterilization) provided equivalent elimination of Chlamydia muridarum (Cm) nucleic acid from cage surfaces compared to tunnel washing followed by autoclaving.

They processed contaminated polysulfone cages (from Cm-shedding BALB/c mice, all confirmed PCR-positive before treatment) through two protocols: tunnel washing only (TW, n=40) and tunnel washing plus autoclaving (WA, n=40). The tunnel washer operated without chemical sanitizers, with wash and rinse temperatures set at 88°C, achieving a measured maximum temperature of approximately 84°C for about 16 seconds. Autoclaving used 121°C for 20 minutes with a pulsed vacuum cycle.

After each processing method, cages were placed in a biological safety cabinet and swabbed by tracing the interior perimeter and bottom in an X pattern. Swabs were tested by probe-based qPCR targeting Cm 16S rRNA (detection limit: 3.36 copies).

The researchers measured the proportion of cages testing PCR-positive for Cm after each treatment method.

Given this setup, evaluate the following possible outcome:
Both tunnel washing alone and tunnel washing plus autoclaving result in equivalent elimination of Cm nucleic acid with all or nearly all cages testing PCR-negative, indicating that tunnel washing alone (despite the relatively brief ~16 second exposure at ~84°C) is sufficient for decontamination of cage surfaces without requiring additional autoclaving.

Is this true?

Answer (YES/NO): YES